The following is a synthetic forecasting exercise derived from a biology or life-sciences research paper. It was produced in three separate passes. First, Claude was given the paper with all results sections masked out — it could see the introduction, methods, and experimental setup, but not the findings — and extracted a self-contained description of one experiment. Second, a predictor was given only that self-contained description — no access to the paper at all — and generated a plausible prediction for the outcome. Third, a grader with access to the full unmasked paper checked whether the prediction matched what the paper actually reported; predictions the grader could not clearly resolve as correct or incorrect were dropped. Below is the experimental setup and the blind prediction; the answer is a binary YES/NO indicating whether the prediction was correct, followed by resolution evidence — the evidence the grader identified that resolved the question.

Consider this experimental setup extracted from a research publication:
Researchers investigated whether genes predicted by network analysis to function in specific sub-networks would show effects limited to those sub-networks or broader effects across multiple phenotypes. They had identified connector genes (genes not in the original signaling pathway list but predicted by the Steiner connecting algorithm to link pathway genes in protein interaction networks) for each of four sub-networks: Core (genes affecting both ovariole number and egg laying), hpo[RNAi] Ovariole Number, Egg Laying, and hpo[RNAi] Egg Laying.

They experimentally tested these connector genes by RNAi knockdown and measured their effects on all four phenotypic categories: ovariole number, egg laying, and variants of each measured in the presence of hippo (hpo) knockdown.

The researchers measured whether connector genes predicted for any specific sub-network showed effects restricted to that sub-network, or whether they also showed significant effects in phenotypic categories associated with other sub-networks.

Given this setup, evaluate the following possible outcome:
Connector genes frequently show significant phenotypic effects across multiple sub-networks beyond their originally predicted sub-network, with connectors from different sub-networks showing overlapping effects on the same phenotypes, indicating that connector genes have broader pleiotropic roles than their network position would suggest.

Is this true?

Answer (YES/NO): NO